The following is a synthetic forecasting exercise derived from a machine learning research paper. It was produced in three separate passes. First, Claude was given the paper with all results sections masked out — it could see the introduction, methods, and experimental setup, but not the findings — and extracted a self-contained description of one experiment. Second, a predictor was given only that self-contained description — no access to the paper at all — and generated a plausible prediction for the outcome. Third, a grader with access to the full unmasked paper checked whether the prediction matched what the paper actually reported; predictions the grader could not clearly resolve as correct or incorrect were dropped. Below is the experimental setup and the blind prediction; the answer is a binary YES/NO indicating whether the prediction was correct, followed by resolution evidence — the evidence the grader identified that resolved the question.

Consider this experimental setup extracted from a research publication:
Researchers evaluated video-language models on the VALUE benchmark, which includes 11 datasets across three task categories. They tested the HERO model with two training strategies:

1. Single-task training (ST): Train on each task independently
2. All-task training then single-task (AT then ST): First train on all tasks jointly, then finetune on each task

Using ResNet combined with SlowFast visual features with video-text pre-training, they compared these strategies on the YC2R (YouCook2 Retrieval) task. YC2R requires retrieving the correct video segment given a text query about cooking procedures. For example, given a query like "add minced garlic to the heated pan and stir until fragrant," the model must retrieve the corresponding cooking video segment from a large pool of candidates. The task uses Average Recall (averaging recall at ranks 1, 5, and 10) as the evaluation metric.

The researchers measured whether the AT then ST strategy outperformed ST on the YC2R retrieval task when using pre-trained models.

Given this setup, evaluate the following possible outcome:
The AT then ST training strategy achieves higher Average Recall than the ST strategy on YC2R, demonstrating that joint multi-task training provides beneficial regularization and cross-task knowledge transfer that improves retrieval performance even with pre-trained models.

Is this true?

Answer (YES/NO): NO